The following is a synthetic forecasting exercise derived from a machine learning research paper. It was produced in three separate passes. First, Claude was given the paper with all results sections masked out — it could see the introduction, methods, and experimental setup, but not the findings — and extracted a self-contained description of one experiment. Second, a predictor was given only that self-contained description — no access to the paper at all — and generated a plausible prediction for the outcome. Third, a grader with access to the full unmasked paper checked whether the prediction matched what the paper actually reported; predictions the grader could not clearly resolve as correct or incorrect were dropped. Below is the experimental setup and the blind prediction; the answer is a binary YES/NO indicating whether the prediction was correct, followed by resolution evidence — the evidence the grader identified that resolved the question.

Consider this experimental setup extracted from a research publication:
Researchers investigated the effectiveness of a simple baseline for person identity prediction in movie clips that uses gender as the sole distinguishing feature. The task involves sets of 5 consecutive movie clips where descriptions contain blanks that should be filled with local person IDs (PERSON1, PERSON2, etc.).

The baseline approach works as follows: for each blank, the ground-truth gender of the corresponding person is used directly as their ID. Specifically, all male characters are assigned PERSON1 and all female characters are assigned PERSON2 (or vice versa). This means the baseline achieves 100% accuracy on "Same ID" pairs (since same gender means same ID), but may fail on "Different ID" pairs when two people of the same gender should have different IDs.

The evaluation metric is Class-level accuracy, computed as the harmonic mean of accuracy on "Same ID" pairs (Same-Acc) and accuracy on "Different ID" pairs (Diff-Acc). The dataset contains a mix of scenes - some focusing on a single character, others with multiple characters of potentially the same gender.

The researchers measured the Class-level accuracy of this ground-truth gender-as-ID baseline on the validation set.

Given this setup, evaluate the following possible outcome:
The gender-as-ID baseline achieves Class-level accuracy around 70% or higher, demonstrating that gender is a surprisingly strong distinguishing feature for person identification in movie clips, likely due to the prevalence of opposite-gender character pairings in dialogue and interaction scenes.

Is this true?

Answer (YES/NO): NO